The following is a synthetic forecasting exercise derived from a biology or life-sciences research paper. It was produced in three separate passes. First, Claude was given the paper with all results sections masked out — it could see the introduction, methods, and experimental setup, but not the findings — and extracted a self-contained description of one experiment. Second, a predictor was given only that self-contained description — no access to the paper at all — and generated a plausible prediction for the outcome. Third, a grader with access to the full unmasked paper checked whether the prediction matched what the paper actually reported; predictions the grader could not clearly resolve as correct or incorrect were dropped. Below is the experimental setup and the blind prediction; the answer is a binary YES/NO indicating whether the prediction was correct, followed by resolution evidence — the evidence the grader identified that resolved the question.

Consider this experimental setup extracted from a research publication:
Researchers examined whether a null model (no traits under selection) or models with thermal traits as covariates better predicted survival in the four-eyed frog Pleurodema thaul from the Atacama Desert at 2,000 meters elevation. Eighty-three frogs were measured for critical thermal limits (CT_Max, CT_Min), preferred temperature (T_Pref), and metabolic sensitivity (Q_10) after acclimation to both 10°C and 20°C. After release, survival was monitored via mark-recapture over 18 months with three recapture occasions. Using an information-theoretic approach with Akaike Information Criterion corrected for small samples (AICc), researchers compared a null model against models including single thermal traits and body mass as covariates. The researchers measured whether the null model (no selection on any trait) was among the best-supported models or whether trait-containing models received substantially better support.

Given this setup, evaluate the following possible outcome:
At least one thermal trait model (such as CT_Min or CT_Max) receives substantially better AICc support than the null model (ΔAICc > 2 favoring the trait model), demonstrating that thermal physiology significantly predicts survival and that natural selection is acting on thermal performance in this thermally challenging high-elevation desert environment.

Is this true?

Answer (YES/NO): NO